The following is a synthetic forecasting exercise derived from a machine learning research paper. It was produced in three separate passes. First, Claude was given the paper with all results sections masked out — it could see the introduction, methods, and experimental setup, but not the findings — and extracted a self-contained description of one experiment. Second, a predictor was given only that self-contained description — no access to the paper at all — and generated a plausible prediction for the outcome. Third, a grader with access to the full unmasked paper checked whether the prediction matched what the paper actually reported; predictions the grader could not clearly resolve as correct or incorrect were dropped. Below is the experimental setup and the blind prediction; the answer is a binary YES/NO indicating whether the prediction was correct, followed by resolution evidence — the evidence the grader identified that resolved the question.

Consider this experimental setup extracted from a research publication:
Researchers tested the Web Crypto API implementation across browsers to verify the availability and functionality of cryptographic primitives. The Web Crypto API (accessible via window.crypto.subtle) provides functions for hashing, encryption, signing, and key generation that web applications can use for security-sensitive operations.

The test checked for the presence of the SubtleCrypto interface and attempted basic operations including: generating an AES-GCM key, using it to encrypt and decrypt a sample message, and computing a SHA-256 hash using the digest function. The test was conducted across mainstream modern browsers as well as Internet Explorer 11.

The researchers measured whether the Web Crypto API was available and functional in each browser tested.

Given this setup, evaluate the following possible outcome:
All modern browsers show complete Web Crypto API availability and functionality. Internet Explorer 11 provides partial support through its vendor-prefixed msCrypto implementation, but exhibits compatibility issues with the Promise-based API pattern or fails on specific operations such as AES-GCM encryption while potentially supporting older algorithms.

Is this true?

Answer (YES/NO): NO